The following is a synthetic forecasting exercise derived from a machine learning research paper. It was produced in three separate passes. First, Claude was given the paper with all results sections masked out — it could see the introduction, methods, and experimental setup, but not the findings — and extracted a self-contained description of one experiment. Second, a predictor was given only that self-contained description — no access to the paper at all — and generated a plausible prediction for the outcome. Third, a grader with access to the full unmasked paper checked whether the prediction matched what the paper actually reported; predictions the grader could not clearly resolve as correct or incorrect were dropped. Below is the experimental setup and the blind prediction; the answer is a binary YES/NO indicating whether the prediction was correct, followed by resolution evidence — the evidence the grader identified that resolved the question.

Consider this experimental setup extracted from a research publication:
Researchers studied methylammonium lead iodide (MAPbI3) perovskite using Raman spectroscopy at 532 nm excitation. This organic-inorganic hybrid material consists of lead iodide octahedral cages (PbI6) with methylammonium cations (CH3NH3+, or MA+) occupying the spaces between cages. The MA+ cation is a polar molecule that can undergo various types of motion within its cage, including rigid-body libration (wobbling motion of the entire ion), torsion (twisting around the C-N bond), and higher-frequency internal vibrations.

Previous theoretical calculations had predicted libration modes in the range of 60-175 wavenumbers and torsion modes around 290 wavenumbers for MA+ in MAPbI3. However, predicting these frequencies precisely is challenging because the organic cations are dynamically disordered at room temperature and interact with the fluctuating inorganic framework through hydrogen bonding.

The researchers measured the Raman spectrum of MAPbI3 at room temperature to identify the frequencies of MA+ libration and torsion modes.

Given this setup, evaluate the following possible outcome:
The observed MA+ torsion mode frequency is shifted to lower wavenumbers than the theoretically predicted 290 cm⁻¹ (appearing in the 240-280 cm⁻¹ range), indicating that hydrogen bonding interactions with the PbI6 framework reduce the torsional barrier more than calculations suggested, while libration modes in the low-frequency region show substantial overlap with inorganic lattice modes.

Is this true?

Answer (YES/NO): NO